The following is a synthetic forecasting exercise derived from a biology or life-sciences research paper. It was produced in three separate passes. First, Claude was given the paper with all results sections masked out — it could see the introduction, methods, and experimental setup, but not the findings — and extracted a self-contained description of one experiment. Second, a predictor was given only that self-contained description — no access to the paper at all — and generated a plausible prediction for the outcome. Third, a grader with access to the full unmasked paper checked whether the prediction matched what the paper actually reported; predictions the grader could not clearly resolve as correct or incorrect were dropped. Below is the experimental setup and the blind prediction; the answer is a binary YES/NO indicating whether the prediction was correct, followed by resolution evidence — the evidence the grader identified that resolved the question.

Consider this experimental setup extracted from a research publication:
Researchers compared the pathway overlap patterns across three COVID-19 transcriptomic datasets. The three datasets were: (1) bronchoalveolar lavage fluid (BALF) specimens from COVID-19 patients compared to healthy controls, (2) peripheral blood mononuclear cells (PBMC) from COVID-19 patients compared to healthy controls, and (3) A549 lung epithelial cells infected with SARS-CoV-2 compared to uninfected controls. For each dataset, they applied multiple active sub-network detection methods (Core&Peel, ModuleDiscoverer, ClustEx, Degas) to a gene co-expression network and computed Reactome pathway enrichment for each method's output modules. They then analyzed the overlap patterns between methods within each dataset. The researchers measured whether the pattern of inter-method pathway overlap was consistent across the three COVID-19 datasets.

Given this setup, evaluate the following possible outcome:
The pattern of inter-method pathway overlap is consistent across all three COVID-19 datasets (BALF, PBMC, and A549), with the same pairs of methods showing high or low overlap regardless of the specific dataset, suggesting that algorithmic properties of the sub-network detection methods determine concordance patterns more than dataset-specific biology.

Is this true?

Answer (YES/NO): NO